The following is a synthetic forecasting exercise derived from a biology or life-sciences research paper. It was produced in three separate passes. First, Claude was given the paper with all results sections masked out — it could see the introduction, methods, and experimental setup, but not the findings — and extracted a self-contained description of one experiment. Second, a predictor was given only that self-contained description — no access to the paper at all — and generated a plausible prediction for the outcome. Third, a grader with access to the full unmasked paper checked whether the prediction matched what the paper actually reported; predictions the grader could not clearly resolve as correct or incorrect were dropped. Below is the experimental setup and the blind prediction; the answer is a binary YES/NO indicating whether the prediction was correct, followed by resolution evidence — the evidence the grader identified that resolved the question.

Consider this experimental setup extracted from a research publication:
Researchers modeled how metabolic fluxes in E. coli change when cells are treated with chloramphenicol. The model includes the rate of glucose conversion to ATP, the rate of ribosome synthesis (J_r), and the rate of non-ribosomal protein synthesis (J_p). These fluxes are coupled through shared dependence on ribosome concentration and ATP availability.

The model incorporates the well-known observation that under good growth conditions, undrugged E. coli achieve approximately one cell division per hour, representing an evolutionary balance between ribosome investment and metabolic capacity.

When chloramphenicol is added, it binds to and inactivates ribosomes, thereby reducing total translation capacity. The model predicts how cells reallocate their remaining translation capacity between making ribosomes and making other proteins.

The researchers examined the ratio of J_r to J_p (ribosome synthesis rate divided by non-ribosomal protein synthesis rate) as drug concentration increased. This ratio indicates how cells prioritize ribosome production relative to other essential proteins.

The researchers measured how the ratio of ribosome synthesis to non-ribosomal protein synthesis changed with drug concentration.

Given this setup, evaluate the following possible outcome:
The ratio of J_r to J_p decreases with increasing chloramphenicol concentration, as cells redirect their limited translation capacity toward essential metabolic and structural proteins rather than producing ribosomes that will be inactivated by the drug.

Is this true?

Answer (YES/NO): NO